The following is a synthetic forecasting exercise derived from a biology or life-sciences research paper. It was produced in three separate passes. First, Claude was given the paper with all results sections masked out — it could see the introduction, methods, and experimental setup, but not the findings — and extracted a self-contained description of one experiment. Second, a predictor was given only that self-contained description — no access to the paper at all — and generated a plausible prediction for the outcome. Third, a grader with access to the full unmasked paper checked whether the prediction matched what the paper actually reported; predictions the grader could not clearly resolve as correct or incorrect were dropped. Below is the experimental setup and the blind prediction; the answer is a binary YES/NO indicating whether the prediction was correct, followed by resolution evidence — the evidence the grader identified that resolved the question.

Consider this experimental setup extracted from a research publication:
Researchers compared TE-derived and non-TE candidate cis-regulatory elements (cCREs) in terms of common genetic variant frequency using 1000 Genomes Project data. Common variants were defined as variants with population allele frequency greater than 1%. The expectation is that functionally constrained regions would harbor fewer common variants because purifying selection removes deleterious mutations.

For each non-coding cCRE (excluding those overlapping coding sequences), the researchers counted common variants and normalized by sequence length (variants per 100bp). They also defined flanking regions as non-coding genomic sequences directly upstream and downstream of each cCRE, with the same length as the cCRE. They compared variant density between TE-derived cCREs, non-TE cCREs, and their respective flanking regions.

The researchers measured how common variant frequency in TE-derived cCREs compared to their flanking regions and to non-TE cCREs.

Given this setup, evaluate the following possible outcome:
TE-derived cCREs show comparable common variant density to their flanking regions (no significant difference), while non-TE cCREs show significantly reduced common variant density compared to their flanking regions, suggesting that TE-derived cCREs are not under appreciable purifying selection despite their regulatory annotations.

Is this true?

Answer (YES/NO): NO